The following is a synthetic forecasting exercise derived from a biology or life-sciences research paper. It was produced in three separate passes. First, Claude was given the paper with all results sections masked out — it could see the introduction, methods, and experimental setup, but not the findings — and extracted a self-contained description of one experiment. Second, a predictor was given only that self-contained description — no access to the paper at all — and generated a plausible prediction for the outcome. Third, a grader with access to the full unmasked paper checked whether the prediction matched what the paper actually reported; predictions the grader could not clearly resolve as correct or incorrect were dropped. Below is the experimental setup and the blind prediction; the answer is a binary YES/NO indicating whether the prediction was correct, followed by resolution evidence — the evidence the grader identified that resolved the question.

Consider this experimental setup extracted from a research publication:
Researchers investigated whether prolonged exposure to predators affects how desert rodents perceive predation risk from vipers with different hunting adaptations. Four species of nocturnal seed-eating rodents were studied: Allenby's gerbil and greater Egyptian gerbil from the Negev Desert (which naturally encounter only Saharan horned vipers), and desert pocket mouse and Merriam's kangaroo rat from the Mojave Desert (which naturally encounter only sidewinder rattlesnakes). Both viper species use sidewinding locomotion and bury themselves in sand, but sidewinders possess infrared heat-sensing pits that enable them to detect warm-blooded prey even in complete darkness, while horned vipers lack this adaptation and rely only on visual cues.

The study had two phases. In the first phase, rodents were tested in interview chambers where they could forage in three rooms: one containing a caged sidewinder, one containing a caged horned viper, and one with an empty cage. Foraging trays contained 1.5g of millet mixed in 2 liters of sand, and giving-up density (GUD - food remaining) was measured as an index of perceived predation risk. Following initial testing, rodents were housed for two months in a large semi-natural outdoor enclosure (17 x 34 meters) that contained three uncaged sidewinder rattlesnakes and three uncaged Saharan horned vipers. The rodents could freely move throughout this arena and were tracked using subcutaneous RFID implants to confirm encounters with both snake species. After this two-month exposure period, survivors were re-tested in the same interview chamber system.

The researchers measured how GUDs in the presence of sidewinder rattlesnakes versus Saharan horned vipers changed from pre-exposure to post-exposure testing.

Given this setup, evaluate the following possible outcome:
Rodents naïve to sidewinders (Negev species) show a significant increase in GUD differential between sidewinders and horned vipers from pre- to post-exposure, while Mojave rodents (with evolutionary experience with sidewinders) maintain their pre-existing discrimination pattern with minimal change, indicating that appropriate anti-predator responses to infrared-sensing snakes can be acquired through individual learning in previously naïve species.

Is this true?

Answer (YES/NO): NO